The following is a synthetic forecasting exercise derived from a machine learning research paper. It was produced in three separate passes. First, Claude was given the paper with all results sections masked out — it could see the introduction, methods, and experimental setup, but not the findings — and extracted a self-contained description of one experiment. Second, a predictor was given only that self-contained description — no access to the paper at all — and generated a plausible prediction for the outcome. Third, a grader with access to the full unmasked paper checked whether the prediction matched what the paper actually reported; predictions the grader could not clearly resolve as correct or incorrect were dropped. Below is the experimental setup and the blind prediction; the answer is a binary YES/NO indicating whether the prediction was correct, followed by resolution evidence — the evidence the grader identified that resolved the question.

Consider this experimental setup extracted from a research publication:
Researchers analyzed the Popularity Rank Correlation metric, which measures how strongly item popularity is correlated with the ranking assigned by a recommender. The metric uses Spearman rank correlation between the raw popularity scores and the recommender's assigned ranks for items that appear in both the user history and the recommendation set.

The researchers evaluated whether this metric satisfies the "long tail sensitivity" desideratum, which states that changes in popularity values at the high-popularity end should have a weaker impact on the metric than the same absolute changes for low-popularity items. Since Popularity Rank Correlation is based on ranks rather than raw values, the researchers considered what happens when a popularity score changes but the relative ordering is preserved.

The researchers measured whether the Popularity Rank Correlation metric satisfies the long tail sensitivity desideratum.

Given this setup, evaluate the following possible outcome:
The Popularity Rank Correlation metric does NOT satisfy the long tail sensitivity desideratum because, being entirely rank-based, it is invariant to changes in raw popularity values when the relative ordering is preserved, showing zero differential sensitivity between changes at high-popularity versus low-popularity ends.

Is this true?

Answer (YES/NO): YES